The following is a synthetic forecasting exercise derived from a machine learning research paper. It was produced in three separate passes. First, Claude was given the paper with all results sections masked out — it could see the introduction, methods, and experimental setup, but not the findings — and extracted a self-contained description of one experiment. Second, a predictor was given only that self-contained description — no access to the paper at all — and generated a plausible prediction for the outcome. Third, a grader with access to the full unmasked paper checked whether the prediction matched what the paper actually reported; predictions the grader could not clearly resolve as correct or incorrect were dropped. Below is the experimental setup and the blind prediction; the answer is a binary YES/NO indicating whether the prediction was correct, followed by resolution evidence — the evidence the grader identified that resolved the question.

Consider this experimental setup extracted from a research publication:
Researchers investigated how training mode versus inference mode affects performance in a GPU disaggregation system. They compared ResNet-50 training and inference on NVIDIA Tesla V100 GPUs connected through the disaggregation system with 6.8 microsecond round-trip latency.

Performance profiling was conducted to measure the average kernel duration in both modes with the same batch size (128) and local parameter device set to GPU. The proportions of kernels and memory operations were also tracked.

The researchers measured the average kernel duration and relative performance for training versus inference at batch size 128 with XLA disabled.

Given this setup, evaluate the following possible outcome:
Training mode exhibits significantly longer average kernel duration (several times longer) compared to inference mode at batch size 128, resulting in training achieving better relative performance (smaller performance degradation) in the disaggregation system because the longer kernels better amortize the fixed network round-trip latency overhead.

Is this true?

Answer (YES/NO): NO